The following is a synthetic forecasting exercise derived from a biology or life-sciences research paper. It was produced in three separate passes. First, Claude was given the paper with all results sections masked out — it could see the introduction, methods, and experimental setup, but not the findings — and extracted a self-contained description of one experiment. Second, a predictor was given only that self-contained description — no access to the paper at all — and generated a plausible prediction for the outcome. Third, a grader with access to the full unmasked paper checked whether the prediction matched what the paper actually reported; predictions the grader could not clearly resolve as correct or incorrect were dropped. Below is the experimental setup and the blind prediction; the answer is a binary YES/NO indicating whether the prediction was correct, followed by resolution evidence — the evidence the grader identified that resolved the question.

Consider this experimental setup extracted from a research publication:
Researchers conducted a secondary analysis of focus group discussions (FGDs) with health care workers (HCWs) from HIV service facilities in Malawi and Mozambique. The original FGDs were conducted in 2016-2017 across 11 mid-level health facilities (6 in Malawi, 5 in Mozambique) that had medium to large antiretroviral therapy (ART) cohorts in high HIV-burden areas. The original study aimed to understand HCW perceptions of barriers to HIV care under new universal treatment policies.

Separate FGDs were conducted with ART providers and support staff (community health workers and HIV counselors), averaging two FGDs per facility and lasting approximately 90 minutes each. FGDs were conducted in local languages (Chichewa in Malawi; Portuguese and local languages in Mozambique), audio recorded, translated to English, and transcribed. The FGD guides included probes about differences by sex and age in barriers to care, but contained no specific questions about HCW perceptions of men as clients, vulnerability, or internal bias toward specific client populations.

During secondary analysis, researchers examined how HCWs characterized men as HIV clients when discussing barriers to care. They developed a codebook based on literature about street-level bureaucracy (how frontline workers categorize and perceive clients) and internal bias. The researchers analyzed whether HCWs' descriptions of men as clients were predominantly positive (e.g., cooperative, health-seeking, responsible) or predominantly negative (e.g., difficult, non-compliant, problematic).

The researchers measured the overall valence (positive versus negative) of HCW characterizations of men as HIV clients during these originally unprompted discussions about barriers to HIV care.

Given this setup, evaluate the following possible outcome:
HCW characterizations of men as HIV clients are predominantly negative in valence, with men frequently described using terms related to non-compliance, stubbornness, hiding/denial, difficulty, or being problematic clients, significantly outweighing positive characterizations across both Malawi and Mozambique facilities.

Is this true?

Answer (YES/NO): YES